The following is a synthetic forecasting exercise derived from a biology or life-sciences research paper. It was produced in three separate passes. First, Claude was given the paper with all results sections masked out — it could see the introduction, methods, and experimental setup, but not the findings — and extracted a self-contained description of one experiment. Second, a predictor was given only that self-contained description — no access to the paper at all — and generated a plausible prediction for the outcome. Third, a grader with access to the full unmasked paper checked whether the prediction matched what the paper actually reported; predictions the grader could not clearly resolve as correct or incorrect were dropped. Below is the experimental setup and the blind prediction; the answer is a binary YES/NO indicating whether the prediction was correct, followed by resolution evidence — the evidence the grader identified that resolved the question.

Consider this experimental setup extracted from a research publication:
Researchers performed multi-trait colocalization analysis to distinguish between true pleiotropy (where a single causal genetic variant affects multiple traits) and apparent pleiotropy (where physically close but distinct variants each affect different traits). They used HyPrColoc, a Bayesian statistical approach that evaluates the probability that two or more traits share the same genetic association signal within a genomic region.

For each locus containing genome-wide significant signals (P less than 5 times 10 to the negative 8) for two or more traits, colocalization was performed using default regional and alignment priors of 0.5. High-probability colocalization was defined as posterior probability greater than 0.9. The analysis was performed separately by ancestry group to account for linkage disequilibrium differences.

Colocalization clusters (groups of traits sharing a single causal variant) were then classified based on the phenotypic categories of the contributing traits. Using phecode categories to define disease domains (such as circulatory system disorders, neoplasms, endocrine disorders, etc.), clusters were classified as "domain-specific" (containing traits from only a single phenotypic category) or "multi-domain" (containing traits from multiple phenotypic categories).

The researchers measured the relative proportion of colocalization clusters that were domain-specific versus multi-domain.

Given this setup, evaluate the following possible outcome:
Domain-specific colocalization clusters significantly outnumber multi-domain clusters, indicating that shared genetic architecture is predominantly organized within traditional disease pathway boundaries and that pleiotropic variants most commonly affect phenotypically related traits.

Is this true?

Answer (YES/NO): YES